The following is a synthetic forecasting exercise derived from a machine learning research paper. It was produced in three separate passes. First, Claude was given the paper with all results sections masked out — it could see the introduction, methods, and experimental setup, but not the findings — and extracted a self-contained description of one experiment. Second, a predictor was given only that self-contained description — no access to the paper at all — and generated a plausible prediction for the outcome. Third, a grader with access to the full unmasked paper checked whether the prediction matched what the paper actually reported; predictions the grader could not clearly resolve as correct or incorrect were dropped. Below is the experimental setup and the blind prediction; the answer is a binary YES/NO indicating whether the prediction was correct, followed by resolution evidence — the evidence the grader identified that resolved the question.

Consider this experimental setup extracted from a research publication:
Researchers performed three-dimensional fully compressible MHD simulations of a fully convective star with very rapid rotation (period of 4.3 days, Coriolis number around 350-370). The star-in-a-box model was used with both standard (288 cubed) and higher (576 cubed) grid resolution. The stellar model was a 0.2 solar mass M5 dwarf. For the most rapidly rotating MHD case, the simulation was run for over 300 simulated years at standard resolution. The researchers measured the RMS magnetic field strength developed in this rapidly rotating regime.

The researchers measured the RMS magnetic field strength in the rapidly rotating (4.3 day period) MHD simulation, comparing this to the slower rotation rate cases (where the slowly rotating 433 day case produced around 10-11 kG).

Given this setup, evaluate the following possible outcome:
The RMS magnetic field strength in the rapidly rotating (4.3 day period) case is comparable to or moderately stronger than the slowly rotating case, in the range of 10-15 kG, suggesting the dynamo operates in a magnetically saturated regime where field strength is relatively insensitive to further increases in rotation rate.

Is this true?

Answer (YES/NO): NO